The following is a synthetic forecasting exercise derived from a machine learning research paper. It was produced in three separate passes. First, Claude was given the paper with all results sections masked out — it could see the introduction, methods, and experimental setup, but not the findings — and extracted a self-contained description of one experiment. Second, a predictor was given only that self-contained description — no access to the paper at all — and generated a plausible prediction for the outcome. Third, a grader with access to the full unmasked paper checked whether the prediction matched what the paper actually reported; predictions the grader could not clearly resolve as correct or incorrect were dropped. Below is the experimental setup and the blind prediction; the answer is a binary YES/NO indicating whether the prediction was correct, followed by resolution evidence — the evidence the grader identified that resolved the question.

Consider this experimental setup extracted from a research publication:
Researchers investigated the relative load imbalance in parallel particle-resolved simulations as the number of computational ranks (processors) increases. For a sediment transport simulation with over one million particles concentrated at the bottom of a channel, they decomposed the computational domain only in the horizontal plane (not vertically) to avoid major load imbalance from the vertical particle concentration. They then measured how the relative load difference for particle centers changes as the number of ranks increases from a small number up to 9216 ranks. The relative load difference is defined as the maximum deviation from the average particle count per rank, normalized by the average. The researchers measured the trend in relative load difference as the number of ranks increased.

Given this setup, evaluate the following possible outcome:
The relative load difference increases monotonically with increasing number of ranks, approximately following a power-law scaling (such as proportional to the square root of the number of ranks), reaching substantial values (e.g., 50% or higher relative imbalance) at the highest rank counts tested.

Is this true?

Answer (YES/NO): NO